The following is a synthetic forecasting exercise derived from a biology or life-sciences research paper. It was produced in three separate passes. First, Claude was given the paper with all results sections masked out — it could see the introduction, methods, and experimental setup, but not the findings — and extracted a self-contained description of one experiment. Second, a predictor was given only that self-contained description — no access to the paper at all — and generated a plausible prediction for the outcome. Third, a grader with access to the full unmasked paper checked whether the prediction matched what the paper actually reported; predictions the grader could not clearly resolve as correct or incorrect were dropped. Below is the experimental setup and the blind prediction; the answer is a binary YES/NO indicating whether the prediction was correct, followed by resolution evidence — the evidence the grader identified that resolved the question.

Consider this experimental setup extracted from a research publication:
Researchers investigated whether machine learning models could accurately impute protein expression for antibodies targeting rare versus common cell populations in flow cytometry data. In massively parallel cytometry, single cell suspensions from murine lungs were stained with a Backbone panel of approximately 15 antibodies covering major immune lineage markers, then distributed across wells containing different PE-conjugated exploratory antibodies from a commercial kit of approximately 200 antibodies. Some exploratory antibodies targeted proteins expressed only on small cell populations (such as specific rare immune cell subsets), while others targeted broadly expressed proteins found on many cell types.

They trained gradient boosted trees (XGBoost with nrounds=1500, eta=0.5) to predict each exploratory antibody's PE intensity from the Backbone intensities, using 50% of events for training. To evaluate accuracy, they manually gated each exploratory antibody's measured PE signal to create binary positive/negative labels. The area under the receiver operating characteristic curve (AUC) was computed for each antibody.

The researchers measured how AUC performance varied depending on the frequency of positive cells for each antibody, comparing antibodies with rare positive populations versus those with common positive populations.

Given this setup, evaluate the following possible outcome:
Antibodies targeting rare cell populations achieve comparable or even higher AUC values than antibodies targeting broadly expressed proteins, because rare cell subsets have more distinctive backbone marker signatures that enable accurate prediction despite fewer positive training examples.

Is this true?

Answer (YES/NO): NO